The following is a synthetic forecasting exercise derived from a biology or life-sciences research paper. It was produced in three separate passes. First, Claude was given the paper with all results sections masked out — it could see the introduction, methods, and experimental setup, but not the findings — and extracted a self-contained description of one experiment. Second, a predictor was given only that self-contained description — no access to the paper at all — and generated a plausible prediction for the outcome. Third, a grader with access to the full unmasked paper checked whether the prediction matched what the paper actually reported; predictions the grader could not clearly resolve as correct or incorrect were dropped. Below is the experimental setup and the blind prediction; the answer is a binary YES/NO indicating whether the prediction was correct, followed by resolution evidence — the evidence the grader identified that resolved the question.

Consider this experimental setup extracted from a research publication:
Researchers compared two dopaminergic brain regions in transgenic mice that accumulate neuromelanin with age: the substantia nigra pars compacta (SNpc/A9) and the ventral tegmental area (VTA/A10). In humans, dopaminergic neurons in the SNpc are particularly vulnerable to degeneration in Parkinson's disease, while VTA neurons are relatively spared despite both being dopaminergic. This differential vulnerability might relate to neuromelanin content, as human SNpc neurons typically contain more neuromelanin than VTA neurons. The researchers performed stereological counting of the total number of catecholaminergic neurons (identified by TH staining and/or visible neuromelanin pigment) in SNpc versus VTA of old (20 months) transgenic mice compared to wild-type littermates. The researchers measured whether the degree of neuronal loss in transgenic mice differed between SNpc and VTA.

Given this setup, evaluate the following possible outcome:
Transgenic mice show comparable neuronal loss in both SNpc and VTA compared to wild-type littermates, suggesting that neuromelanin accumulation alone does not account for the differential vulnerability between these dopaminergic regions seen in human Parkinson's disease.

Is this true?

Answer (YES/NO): NO